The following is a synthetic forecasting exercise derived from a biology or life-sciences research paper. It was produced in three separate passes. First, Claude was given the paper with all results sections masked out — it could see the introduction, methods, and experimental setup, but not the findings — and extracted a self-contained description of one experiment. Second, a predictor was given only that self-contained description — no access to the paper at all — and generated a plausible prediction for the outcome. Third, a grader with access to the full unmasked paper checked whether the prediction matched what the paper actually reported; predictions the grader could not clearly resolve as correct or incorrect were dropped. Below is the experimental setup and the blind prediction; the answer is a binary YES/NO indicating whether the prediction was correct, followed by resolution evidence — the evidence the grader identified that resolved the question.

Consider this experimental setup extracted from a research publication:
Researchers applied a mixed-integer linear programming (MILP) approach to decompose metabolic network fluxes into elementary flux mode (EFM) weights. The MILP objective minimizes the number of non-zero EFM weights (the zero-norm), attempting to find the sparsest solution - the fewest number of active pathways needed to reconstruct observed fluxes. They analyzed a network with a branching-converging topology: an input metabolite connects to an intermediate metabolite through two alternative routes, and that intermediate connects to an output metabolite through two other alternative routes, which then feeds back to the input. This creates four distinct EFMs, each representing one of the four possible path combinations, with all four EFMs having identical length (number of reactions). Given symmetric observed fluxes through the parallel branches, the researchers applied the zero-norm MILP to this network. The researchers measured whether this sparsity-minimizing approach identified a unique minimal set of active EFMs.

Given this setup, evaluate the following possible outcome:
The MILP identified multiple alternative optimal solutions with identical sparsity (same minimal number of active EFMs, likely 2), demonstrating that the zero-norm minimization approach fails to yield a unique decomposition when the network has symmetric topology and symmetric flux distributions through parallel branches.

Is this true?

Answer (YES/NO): YES